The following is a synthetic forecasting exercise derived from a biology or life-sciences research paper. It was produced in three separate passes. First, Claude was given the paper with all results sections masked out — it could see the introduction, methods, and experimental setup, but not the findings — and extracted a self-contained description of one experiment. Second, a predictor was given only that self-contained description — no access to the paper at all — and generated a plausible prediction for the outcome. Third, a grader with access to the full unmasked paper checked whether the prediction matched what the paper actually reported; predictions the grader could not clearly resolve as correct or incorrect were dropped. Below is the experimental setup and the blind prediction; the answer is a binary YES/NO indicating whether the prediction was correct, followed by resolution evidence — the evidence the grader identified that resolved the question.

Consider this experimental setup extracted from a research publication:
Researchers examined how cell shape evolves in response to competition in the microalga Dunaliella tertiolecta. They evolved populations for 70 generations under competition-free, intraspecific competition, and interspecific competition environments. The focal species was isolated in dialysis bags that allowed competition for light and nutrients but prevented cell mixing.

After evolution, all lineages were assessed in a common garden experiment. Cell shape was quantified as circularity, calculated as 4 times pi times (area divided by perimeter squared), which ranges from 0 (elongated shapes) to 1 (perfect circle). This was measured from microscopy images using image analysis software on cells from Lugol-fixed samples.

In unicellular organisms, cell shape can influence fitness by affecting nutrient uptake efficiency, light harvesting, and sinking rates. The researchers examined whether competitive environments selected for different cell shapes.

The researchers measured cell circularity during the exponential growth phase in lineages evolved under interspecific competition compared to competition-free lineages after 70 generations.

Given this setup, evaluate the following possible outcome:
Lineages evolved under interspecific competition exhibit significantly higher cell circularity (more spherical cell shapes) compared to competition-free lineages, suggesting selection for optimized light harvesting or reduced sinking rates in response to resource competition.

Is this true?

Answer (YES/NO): YES